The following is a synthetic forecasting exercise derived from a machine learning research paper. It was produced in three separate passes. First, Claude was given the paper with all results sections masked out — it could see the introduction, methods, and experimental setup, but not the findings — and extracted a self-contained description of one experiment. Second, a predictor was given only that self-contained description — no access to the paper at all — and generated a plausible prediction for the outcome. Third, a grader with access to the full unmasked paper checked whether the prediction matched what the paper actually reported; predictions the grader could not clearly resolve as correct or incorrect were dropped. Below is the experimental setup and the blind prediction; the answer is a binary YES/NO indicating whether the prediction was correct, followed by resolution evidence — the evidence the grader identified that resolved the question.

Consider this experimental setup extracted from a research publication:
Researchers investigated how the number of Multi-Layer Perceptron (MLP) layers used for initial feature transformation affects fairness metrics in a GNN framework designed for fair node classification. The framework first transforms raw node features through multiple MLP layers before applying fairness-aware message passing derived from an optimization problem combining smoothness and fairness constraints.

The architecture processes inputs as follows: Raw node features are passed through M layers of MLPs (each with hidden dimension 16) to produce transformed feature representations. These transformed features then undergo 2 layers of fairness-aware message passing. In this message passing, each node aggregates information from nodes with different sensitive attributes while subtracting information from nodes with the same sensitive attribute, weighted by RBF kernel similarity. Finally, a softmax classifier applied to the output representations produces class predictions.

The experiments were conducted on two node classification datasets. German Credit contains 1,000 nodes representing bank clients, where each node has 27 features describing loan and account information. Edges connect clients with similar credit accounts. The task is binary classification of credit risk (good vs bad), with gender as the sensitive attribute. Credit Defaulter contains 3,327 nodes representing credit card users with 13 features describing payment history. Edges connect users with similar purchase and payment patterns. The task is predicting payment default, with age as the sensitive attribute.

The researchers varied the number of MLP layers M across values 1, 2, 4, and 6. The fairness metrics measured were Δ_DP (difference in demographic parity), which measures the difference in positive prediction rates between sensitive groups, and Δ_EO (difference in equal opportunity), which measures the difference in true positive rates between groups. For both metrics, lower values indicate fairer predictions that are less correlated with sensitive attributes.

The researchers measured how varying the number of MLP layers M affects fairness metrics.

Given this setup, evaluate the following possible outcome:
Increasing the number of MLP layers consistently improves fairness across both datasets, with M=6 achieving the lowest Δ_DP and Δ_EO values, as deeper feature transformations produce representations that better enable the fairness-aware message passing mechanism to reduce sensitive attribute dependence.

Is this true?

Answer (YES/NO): NO